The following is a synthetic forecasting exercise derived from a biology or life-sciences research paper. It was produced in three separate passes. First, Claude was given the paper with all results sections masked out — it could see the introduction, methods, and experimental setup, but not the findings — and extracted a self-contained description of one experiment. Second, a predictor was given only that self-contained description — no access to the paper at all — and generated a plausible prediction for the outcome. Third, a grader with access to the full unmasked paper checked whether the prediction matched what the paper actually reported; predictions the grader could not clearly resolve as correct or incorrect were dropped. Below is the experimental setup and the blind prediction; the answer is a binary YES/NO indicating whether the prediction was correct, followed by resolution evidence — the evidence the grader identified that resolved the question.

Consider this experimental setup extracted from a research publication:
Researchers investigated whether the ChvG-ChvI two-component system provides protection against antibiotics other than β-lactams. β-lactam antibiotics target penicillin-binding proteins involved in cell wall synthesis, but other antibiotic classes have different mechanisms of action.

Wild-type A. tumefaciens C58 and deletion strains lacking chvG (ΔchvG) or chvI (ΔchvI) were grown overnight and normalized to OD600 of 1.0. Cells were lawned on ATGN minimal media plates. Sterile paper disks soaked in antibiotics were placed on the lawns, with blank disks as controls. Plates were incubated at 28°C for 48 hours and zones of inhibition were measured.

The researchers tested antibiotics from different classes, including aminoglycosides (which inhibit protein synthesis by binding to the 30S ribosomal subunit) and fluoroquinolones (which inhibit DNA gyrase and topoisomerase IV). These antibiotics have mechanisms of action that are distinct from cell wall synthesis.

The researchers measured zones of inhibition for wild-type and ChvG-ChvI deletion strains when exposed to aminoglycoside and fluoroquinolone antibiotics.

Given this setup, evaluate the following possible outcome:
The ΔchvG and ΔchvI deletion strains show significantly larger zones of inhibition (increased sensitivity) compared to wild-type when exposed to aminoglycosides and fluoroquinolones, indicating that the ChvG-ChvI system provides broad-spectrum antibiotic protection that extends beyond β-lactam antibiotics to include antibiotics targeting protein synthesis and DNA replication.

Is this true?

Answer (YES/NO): NO